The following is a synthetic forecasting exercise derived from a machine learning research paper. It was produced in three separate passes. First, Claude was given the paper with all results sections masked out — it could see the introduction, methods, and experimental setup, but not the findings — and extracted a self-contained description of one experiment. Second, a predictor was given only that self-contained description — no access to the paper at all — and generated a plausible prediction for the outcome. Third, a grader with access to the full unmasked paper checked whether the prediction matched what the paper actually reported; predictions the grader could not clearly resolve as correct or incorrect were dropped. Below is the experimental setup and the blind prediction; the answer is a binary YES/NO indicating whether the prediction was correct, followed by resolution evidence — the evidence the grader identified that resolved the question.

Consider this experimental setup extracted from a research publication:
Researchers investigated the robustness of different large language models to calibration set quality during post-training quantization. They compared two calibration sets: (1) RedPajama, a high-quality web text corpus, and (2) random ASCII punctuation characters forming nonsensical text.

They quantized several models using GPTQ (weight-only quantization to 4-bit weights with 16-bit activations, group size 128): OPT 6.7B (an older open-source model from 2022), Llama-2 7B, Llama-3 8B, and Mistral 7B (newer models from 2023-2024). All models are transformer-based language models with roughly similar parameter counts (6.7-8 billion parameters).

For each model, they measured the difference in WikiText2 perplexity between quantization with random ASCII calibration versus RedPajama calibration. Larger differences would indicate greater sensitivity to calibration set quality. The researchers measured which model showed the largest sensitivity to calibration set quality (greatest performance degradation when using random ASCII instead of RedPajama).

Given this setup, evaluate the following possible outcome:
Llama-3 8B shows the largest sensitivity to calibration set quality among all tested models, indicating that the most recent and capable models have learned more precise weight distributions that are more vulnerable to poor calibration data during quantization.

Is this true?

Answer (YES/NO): NO